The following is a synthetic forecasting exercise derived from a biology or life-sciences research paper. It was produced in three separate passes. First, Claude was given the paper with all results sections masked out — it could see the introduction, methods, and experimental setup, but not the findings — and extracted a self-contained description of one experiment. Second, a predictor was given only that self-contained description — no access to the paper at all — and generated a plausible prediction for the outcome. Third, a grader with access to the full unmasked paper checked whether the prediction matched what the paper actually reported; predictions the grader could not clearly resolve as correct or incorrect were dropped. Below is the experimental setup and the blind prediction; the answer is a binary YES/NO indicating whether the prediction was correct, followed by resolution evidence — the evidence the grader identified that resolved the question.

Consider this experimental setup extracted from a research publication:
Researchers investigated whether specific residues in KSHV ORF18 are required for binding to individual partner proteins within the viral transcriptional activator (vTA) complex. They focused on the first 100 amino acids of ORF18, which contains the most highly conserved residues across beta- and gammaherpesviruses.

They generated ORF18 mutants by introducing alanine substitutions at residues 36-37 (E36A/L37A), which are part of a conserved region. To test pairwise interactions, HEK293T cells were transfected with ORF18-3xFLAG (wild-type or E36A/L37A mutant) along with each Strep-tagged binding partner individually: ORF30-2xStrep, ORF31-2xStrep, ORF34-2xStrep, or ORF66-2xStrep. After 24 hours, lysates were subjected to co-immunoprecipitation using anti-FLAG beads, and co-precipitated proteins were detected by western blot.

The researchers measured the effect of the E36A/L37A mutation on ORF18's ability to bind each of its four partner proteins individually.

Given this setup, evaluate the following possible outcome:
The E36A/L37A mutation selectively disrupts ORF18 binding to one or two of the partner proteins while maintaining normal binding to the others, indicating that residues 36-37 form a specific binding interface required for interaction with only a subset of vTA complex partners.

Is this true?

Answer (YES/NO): YES